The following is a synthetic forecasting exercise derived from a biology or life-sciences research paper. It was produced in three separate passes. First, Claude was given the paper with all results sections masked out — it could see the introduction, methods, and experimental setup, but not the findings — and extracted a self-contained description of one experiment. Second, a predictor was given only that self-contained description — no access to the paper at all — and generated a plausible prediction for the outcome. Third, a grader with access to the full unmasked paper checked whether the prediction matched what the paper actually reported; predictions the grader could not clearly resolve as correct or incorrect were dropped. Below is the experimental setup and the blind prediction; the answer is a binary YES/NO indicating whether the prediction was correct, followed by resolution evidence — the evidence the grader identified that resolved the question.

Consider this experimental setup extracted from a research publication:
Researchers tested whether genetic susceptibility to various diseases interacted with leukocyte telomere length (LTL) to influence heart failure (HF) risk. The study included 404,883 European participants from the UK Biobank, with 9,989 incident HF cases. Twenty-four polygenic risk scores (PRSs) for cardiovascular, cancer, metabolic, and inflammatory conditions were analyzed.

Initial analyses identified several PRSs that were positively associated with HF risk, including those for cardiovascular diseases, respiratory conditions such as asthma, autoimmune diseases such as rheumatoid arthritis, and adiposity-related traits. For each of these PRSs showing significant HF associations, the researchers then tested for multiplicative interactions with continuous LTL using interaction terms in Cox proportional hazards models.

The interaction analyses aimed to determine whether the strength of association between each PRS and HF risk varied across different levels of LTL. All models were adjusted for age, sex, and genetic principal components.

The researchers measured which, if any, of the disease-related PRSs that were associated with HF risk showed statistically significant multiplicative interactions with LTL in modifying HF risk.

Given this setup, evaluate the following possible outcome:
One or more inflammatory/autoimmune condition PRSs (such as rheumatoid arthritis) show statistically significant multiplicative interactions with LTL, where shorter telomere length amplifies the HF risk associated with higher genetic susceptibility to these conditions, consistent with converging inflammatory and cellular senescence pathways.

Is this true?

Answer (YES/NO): NO